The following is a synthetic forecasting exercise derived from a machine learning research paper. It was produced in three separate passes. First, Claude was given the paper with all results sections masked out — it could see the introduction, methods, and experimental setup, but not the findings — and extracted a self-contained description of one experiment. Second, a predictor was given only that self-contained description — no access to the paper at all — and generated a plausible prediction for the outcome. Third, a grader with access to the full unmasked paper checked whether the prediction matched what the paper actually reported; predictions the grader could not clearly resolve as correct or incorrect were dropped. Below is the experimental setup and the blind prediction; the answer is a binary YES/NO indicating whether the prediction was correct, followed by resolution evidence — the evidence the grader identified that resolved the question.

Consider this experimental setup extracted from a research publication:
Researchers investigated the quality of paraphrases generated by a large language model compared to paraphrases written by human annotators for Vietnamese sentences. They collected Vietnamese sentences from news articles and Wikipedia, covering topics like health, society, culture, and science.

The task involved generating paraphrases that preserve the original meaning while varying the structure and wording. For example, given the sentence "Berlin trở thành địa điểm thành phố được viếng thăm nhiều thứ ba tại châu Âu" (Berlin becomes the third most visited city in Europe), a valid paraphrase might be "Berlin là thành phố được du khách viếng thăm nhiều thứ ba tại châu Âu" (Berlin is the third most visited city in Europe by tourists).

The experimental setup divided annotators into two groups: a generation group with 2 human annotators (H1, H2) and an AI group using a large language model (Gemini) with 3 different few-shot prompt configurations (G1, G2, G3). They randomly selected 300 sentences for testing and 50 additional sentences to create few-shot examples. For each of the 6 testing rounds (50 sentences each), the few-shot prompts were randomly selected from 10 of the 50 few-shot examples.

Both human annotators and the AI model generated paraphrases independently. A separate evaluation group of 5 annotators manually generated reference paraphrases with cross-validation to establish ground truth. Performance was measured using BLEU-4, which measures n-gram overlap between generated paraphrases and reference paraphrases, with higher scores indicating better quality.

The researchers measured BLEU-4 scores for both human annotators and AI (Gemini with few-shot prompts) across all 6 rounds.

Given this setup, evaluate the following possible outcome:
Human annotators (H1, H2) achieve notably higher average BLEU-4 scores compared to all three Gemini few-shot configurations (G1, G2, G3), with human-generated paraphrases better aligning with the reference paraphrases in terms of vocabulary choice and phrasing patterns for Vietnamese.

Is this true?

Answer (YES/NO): NO